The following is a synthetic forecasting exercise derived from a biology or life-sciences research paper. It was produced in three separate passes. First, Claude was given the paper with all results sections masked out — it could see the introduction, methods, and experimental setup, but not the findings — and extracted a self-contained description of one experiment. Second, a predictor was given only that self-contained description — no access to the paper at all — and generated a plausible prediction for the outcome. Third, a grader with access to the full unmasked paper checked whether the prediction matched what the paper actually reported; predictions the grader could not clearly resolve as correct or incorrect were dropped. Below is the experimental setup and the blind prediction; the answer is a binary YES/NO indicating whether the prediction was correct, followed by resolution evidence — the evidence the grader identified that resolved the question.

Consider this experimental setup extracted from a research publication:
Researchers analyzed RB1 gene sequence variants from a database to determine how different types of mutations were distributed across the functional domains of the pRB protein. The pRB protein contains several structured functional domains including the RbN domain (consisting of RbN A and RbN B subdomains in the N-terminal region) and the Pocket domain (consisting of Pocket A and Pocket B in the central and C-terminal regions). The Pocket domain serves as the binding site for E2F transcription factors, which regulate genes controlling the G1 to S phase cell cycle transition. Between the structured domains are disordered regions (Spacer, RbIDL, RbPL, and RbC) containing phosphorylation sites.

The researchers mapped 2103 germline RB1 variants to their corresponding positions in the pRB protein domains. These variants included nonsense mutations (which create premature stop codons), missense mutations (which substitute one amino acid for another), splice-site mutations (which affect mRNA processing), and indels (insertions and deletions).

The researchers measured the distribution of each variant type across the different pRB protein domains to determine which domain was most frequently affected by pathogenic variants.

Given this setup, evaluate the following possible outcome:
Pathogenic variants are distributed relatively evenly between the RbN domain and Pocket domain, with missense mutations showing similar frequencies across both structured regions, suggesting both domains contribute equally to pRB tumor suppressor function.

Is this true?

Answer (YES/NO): NO